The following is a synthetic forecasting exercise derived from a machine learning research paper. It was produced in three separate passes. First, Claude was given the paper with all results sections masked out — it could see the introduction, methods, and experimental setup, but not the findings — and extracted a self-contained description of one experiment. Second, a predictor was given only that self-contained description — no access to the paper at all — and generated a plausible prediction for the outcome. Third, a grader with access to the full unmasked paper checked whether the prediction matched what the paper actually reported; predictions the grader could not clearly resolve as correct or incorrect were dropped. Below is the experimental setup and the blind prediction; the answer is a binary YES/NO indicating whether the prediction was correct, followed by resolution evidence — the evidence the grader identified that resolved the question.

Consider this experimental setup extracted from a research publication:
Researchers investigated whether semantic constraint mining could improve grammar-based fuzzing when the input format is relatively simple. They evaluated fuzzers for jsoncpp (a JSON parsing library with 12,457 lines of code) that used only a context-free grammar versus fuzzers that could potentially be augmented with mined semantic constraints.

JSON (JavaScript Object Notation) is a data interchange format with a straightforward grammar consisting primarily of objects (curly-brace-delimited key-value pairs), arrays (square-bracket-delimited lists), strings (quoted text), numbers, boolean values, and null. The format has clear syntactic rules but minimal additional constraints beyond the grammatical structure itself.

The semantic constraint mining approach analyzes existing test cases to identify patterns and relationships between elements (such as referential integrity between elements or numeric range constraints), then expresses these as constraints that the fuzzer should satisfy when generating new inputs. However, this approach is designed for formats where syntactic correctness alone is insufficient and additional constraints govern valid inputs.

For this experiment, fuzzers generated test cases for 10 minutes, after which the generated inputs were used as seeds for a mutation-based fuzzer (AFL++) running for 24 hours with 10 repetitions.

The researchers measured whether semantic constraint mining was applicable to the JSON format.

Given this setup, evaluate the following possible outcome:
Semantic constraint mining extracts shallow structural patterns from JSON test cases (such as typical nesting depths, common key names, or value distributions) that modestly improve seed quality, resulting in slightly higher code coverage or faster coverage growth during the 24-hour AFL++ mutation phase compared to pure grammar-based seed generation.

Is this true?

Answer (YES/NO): NO